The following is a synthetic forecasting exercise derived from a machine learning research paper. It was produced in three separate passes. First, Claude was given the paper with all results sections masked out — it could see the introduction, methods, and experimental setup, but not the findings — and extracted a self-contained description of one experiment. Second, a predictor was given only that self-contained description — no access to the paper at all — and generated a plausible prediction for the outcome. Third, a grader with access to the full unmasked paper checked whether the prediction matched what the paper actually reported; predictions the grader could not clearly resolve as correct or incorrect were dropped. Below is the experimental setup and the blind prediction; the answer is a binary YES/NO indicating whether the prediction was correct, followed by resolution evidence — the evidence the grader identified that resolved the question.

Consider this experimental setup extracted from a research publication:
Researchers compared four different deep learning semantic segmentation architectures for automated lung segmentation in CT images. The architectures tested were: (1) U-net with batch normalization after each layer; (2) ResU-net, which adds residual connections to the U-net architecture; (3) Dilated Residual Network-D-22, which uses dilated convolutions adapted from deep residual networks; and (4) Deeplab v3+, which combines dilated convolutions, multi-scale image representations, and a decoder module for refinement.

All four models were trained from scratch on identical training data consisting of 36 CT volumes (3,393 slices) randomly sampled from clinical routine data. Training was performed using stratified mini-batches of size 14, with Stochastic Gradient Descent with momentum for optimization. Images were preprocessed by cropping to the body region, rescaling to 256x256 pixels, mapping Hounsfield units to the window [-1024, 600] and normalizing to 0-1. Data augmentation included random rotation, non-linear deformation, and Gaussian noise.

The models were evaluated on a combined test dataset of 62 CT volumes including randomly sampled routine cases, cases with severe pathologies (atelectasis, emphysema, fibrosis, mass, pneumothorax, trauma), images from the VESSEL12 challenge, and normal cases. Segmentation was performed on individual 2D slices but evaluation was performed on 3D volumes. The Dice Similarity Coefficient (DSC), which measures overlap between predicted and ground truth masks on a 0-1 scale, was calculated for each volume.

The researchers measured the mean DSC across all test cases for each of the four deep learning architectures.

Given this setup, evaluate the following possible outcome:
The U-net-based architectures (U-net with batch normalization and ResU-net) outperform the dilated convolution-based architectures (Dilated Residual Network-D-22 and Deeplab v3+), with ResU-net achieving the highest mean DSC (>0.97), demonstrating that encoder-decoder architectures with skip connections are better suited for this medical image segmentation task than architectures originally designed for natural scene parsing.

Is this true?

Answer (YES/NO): NO